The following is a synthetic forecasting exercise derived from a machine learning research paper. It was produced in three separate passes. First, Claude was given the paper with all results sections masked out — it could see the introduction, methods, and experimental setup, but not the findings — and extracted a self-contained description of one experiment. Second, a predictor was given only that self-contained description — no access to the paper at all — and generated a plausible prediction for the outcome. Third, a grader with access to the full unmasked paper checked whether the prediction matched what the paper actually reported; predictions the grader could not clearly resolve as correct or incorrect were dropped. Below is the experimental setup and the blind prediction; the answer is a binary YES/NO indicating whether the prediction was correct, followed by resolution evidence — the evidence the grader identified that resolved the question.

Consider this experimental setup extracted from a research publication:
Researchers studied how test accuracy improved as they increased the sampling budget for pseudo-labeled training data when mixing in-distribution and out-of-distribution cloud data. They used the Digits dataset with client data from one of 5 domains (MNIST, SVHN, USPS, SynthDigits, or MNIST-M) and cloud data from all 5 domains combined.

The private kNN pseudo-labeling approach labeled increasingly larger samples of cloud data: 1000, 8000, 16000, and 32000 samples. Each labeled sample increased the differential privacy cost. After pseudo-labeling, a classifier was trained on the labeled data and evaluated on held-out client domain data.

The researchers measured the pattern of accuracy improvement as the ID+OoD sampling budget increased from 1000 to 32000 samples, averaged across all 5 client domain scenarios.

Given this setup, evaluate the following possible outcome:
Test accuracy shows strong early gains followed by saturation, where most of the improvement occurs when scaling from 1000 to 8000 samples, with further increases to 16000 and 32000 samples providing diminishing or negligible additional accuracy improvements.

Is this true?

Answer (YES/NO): YES